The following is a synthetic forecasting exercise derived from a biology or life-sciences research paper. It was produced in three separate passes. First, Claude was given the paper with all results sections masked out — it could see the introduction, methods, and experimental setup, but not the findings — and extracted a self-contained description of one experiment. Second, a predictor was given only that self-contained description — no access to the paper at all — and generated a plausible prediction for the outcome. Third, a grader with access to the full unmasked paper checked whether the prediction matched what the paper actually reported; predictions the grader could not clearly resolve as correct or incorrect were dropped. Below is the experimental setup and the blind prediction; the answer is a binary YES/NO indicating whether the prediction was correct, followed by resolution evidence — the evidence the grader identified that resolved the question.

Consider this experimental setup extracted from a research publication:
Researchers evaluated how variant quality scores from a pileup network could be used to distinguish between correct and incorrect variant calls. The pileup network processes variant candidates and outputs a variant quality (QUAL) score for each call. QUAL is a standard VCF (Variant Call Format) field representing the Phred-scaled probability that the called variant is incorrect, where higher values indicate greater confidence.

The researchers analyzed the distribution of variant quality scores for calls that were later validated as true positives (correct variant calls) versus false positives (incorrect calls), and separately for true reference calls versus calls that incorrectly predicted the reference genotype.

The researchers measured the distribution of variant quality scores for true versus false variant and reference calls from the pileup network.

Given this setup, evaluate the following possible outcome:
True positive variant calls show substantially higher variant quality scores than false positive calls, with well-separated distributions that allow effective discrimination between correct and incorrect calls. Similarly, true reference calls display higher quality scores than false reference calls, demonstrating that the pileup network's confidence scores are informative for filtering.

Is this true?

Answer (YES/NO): YES